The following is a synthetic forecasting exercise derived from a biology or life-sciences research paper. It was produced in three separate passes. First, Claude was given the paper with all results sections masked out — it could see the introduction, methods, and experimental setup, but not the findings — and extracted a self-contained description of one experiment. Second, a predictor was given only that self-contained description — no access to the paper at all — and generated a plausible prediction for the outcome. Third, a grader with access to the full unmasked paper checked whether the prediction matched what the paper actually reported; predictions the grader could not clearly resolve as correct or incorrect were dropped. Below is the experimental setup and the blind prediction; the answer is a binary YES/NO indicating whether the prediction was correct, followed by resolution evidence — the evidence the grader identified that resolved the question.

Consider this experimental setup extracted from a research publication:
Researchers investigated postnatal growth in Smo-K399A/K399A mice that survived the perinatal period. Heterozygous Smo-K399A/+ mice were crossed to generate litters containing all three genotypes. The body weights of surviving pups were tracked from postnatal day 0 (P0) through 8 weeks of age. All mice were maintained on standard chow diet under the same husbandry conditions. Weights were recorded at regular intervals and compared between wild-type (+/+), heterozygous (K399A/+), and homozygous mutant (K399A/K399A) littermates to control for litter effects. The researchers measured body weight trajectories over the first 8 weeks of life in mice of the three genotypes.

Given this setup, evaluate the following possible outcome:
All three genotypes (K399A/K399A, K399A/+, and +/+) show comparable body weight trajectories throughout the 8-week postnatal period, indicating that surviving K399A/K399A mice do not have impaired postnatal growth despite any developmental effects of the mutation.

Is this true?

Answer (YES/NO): NO